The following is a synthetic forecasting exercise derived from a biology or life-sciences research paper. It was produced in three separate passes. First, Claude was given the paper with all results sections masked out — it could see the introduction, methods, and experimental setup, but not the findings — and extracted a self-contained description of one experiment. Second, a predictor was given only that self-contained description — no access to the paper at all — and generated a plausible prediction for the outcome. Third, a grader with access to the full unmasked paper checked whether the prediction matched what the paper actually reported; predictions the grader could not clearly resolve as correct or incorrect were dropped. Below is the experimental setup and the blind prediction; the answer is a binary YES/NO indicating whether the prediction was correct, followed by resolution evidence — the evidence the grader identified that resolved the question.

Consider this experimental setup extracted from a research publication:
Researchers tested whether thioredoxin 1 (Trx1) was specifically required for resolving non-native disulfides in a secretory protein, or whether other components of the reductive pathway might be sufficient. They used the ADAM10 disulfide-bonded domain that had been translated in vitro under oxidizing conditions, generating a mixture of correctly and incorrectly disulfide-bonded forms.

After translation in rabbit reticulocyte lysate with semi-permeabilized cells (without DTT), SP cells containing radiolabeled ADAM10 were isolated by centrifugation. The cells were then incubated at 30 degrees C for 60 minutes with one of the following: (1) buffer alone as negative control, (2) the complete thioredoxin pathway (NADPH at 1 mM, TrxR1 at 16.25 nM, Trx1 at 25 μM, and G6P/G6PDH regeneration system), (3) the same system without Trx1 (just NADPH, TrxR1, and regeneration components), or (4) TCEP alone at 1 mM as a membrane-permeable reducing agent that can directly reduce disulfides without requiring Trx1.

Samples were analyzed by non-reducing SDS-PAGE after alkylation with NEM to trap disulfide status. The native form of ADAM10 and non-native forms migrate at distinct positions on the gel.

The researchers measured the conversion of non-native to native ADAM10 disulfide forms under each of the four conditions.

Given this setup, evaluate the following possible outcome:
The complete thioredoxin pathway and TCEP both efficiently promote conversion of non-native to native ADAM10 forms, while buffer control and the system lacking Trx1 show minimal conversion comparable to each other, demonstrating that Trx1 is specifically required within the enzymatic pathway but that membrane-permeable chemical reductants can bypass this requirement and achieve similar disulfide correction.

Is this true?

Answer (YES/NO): NO